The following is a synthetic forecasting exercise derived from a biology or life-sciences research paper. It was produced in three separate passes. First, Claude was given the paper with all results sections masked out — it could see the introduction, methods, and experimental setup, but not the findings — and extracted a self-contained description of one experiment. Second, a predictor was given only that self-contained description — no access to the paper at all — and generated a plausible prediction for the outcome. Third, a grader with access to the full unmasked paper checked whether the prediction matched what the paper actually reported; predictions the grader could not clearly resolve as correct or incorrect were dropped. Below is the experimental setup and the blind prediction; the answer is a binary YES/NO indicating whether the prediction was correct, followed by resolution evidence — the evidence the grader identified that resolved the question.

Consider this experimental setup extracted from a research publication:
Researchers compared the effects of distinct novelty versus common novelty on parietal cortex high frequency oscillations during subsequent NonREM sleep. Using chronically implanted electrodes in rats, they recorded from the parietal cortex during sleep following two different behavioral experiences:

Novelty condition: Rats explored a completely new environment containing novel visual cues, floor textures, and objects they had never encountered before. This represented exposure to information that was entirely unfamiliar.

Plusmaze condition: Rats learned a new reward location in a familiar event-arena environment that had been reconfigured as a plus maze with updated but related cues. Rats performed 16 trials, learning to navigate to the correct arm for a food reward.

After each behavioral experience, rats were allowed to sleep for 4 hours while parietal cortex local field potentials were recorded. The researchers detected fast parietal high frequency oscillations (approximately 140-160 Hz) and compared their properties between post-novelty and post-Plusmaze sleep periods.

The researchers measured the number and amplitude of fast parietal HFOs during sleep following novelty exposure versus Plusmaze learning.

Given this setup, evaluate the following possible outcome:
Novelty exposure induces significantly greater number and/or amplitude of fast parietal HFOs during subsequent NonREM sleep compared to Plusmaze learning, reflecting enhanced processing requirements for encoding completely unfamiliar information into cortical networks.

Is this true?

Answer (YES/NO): NO